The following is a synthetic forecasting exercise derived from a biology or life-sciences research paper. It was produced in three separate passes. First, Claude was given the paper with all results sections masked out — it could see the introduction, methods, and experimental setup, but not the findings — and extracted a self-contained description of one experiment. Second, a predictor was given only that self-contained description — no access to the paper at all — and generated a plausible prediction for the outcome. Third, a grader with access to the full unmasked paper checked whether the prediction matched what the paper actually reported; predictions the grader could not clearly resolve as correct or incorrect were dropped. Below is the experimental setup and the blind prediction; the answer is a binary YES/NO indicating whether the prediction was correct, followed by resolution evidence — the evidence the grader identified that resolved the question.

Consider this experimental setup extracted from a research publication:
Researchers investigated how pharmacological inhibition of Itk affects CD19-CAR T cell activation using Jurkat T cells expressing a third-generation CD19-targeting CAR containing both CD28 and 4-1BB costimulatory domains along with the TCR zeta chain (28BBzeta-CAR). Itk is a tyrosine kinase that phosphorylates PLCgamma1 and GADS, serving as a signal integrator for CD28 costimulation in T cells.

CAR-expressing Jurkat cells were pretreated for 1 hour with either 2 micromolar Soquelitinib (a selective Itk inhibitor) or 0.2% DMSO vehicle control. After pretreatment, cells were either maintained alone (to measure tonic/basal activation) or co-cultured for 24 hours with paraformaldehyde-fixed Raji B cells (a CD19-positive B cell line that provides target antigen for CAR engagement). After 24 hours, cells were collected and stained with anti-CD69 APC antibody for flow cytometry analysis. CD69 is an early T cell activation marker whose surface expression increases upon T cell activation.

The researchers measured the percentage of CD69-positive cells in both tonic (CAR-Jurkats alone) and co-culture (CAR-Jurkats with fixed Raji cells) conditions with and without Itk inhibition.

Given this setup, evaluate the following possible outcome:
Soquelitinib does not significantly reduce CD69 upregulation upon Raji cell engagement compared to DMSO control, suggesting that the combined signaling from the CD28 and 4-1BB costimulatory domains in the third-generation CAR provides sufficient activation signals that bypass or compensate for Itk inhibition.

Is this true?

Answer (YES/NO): YES